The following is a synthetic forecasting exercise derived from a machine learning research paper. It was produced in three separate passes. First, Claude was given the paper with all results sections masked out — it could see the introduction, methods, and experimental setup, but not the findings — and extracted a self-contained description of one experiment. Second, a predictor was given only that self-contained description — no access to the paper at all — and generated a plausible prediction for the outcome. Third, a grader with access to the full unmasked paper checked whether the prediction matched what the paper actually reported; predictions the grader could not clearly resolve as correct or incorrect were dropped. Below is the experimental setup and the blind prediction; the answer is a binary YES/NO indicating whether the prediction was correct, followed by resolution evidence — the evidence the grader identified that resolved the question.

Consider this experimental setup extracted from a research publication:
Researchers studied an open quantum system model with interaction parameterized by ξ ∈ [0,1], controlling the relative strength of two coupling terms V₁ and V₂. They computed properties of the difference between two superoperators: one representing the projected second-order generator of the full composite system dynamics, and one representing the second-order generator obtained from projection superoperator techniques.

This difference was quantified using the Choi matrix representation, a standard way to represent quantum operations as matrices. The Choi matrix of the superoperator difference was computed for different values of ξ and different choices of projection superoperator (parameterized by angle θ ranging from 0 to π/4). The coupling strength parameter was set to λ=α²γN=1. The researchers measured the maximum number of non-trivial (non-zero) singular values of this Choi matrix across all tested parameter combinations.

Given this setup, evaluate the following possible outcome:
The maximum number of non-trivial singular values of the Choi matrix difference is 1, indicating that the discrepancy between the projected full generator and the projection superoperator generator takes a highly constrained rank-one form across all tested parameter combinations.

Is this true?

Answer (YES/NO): NO